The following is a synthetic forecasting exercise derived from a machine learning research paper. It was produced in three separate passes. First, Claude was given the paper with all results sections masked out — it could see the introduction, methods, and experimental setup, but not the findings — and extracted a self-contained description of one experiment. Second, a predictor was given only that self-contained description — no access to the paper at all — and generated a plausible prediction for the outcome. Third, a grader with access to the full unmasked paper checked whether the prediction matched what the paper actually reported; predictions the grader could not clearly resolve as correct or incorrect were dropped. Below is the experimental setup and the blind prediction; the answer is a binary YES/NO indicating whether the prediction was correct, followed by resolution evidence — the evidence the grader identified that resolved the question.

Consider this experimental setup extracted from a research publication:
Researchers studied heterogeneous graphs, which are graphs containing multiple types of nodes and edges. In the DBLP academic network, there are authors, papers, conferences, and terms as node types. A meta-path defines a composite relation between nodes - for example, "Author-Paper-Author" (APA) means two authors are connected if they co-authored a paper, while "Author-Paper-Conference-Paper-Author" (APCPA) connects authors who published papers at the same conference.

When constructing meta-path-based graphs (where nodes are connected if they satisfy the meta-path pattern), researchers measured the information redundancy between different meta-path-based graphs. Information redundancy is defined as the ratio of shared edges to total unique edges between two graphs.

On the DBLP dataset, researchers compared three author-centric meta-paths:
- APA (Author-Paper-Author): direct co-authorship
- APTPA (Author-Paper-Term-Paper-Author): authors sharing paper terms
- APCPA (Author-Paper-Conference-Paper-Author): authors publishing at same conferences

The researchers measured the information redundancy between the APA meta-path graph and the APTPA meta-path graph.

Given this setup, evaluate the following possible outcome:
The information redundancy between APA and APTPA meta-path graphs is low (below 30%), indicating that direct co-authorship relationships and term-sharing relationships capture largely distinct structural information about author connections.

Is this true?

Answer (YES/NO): NO